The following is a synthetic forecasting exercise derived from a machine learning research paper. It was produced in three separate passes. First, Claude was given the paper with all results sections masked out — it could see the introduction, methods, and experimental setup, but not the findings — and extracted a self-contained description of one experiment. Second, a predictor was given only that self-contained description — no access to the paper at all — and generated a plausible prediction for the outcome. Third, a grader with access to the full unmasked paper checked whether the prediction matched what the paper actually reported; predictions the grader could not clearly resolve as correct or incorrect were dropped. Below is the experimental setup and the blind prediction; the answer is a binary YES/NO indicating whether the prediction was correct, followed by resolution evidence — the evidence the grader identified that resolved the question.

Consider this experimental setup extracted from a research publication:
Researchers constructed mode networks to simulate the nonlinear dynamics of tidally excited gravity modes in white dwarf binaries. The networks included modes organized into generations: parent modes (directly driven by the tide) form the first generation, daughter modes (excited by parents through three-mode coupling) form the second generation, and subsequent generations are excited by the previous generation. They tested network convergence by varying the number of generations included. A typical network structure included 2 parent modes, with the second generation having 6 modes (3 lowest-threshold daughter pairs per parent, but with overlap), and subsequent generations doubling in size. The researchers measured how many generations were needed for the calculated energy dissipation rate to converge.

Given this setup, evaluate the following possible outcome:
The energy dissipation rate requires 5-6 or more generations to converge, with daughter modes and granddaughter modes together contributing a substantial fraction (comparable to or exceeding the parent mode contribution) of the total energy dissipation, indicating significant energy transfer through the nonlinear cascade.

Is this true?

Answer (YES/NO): YES